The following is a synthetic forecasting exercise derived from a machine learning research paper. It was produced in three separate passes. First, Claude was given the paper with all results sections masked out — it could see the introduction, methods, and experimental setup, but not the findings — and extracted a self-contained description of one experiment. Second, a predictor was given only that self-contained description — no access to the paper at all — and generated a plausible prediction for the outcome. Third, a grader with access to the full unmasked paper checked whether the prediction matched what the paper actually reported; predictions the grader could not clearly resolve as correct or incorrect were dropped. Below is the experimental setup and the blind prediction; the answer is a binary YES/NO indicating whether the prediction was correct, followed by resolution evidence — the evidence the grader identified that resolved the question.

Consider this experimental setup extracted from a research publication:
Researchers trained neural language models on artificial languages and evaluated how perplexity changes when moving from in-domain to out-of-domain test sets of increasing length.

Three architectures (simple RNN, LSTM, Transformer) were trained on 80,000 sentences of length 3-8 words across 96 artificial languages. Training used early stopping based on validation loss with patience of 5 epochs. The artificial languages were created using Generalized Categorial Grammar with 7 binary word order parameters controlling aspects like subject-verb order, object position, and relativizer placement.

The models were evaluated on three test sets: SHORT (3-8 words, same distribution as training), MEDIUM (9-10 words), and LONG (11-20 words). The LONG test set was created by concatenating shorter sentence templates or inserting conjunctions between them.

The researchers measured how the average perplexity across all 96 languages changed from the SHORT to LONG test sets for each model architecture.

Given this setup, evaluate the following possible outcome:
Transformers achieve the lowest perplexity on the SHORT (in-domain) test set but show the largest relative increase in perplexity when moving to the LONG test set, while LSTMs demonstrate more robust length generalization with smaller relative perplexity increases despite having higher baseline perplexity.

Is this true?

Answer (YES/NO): NO